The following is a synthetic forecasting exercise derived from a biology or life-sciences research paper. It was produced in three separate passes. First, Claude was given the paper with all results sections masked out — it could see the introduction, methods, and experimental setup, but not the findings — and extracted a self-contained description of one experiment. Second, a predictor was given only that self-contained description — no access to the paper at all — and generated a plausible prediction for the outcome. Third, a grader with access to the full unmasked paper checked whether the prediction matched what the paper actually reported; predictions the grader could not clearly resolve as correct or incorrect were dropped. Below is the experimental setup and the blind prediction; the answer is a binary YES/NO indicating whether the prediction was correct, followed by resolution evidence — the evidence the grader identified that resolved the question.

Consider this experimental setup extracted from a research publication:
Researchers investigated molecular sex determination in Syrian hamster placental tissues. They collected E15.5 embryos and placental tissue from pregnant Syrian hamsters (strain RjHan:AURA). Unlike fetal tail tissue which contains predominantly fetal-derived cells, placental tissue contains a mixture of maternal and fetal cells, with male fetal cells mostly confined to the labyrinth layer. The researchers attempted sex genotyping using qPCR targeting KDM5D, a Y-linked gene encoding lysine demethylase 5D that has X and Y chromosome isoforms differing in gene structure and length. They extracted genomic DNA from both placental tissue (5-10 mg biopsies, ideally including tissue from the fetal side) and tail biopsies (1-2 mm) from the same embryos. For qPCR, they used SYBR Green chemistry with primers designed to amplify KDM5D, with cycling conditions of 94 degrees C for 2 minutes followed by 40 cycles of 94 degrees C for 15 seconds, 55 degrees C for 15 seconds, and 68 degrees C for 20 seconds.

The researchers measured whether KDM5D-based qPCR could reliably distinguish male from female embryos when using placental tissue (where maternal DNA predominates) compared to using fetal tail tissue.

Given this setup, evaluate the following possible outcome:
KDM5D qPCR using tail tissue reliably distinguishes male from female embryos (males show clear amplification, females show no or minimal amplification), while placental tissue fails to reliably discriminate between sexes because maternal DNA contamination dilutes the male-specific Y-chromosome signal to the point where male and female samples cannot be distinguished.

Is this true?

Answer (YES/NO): YES